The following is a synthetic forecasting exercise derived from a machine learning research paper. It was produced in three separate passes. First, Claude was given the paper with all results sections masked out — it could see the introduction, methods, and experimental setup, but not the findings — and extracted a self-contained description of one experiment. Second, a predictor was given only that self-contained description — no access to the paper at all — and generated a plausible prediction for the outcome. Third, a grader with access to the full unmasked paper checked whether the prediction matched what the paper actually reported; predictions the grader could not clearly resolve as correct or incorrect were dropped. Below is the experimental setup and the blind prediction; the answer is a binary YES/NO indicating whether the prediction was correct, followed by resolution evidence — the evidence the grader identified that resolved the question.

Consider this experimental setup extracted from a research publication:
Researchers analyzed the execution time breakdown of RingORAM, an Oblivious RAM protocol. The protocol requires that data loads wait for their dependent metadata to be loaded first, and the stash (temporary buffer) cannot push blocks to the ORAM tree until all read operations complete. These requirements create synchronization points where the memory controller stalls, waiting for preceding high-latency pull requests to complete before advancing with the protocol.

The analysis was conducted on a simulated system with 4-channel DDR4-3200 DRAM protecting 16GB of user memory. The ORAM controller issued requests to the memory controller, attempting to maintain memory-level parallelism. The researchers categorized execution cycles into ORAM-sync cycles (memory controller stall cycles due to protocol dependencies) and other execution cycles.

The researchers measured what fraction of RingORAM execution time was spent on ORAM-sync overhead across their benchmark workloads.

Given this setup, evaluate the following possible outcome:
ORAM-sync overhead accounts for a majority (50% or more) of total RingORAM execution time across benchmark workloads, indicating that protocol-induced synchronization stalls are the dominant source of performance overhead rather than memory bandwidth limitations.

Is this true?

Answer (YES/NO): YES